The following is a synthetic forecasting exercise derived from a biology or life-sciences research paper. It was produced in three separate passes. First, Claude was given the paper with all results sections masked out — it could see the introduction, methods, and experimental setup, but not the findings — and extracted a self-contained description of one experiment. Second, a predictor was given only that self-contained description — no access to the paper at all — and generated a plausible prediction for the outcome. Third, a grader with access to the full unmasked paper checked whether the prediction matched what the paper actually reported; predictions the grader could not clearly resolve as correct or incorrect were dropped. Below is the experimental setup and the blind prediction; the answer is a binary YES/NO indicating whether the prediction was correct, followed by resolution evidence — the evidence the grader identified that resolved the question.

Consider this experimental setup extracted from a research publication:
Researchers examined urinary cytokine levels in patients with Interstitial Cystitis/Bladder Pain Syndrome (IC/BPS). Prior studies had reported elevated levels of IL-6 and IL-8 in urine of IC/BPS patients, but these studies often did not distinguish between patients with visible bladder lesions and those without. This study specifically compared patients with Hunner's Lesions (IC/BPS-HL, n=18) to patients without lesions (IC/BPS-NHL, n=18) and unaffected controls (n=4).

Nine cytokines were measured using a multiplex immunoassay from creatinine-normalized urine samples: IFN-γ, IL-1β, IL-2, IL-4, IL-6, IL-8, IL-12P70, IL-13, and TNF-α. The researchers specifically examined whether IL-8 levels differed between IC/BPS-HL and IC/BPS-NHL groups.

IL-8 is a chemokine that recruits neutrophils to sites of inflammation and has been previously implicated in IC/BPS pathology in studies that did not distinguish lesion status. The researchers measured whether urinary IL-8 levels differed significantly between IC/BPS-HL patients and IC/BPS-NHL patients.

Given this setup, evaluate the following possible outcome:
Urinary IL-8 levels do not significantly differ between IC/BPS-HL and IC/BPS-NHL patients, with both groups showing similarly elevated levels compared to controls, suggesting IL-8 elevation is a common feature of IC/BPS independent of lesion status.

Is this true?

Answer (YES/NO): NO